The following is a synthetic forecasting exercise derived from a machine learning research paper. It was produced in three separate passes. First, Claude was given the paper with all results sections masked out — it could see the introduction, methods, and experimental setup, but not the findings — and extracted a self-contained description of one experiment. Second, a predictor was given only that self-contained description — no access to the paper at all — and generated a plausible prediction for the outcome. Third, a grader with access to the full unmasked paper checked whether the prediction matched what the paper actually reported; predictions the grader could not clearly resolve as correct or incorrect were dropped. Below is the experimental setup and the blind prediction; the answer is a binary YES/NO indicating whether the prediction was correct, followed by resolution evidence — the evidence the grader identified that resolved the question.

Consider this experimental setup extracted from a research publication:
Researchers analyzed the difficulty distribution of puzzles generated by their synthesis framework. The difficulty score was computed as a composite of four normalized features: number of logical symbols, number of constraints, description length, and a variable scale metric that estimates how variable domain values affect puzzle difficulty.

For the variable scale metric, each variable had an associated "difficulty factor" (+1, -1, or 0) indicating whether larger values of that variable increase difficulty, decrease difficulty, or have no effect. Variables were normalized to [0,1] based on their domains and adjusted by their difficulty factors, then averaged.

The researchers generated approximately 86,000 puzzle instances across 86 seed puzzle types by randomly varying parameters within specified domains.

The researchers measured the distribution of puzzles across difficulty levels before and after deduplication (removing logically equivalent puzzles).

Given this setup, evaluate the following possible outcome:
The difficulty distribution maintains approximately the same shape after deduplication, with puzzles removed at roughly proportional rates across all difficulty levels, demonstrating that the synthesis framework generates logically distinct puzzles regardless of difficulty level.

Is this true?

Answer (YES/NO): NO